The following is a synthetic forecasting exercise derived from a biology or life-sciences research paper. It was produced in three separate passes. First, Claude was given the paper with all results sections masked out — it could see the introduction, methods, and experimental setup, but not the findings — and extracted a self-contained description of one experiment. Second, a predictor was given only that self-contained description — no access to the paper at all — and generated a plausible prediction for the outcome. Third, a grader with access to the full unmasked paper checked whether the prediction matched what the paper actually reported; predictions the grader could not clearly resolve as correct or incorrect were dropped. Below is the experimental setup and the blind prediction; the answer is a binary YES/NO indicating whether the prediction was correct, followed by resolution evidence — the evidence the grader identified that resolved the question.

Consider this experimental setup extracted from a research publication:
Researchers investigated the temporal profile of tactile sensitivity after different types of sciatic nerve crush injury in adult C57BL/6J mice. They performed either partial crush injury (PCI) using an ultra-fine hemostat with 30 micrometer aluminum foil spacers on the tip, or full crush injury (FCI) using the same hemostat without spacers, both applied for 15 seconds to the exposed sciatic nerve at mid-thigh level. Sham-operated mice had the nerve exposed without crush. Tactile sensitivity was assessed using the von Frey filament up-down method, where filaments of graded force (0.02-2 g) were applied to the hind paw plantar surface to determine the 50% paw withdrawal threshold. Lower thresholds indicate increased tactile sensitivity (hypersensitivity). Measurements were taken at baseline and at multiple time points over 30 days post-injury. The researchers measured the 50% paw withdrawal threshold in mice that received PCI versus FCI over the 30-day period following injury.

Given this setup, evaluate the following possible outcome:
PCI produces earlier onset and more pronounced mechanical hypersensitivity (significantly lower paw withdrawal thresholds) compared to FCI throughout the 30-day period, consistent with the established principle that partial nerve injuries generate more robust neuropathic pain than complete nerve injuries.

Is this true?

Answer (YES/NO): NO